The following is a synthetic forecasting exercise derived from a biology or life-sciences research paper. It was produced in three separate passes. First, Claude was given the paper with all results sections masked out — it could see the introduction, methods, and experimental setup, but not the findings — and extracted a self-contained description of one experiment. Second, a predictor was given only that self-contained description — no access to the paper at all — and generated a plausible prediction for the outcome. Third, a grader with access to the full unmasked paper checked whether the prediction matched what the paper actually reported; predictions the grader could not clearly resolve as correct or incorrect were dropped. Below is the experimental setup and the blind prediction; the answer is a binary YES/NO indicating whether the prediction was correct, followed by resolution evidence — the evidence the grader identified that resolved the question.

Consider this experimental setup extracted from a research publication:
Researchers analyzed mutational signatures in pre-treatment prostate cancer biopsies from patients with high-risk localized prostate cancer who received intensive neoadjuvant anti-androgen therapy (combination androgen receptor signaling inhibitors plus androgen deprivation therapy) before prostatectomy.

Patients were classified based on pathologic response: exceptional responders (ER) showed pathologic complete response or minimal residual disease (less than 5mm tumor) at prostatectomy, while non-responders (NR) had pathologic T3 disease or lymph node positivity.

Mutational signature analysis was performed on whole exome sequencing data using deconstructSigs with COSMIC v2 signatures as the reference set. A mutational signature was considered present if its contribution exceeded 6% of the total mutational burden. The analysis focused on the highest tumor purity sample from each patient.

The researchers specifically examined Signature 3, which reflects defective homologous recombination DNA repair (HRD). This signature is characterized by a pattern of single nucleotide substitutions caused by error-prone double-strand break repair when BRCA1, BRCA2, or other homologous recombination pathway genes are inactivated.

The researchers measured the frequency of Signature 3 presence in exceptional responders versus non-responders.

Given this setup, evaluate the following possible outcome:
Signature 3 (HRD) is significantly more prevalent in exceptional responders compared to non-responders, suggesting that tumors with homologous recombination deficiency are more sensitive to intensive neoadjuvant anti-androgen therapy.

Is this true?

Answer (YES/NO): NO